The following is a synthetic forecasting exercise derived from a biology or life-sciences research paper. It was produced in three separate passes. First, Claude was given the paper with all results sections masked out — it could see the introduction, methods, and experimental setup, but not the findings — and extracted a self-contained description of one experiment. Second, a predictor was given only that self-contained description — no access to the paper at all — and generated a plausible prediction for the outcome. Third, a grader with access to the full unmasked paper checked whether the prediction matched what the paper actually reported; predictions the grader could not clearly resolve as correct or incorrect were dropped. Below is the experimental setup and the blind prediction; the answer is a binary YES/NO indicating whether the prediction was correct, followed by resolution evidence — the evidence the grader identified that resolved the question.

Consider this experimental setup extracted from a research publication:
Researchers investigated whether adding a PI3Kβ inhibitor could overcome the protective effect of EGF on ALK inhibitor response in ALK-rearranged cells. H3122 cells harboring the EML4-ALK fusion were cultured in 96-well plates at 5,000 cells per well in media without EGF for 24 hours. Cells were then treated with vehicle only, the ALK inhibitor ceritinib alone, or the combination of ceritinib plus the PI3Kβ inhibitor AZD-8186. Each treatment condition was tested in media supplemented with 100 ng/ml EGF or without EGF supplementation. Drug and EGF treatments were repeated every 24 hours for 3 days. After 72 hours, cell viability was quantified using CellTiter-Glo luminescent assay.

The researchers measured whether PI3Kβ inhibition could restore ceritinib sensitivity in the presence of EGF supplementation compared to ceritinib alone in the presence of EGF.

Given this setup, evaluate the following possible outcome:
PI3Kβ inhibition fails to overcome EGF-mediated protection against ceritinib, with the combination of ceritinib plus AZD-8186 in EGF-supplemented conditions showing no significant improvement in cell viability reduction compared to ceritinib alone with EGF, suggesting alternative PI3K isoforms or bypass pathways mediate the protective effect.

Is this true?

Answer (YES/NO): NO